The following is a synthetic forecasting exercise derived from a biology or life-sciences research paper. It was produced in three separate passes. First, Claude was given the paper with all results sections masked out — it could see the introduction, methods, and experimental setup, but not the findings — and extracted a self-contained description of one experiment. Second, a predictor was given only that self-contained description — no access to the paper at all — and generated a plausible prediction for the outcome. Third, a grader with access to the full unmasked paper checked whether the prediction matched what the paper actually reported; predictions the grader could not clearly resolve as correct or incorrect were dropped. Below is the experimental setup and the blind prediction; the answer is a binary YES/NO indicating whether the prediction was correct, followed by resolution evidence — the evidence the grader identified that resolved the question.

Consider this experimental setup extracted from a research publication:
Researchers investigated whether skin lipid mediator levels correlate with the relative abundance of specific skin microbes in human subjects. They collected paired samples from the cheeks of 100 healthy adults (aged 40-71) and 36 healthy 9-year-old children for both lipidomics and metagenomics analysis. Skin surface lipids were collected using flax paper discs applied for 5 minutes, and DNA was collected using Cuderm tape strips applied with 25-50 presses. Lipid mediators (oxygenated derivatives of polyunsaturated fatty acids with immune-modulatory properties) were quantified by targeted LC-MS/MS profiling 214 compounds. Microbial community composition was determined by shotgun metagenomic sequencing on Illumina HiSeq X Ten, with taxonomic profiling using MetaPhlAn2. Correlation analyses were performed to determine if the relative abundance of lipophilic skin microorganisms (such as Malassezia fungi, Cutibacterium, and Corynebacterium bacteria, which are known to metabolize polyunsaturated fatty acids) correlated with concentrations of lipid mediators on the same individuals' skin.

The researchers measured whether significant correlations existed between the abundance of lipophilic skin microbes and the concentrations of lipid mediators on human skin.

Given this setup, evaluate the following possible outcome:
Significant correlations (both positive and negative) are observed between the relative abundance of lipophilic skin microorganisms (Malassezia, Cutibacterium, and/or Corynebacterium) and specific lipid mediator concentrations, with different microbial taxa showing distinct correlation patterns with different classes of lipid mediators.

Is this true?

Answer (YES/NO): YES